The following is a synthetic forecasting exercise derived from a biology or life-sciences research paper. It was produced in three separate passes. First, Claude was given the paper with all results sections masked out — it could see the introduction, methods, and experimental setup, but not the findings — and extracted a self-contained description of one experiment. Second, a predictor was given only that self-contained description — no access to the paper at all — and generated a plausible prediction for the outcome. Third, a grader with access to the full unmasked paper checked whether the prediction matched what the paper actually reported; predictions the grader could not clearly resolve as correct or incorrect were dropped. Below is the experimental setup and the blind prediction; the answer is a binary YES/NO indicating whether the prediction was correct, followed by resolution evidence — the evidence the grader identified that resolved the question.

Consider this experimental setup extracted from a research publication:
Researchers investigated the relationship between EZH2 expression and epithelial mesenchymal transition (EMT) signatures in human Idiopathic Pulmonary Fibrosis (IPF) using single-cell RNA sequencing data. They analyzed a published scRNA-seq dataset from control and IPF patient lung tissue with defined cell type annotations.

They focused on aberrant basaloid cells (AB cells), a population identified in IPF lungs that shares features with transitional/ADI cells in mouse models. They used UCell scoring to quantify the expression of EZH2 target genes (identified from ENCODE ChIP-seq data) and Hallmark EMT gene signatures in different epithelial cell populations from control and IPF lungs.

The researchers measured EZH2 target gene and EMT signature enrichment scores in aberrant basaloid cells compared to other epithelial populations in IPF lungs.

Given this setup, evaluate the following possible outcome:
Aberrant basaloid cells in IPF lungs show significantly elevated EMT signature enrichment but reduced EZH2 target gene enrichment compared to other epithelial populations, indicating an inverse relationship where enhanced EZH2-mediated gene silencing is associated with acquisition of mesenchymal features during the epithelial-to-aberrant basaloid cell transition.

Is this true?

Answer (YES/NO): NO